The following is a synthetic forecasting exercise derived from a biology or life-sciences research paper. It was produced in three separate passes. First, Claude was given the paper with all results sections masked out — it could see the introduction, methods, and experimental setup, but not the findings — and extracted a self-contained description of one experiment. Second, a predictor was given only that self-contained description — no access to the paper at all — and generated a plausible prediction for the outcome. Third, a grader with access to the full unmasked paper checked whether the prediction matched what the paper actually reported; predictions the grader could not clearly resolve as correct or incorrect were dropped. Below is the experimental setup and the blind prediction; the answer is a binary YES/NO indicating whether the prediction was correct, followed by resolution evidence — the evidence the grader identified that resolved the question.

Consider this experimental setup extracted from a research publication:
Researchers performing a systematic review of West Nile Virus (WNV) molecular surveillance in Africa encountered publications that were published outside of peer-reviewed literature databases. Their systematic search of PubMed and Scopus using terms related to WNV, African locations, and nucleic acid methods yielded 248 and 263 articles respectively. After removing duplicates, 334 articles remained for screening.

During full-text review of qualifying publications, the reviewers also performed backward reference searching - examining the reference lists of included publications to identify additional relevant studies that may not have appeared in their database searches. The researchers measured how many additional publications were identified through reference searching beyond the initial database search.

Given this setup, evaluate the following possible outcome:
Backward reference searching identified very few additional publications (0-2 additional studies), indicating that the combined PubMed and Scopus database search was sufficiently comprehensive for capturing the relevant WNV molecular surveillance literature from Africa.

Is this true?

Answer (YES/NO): NO